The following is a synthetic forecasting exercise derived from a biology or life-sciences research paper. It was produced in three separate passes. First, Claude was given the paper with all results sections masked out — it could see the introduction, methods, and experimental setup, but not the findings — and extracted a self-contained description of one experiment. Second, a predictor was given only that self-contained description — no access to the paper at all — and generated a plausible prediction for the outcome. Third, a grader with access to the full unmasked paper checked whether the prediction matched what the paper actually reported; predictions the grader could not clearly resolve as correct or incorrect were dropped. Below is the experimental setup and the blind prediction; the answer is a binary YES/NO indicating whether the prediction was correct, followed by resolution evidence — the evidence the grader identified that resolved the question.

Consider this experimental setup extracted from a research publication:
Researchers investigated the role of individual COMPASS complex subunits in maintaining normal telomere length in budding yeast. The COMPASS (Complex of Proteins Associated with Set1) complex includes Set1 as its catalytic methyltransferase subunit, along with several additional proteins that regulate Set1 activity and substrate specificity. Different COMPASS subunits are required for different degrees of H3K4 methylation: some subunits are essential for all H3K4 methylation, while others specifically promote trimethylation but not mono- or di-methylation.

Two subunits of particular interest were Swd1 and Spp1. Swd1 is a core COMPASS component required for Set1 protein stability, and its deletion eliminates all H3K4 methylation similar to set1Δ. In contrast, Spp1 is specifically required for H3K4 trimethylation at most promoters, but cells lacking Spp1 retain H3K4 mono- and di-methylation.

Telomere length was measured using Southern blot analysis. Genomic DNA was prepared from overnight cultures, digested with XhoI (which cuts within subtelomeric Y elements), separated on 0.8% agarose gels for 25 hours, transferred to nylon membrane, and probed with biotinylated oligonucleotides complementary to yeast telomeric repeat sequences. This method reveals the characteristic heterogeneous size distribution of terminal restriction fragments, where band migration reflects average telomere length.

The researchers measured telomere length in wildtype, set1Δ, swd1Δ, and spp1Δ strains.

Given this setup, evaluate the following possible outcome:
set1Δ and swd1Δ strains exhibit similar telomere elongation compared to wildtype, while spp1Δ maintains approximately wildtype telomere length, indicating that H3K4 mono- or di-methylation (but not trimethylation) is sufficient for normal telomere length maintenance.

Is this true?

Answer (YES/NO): NO